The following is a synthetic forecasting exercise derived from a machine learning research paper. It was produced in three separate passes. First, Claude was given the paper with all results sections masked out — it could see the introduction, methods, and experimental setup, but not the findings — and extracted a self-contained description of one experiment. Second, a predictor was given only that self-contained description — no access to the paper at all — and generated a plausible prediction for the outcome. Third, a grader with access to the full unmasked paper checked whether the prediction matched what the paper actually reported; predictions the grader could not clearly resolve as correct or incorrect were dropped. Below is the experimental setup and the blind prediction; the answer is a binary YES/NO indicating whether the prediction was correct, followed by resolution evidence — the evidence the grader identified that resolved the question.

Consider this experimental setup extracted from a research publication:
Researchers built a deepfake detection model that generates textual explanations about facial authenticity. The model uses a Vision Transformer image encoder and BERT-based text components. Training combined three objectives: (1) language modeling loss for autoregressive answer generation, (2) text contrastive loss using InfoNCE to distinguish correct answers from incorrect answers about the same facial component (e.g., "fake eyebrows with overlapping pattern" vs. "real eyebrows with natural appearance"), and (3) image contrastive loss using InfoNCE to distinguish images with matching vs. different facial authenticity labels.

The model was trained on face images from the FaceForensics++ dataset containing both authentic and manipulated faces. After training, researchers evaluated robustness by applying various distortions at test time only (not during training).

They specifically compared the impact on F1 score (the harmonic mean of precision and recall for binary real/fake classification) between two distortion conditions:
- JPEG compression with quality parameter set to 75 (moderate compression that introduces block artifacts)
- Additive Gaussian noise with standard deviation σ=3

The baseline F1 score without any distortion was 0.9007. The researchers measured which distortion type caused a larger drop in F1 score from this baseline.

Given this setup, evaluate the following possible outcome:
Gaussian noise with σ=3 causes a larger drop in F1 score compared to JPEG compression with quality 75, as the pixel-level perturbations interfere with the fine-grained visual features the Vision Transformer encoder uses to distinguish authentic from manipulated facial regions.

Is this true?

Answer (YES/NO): YES